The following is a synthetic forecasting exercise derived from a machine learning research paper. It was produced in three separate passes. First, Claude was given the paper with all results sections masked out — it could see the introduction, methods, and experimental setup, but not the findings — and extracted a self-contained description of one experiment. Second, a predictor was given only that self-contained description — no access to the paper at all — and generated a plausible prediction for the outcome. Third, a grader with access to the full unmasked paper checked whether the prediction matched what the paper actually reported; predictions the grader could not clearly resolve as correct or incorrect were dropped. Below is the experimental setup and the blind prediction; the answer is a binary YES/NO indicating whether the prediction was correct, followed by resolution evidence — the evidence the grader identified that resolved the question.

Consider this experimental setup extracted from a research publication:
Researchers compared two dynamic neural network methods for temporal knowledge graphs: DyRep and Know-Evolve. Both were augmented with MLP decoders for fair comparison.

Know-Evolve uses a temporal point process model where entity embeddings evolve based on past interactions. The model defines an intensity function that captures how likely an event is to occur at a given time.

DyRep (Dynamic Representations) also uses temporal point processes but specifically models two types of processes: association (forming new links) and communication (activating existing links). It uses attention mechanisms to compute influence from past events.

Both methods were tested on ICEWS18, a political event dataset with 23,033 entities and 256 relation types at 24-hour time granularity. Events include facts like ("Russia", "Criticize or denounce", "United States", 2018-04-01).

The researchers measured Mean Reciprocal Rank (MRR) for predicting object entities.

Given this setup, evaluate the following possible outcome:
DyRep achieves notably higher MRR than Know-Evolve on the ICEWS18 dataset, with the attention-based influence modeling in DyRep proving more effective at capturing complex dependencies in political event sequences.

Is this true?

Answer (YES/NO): NO